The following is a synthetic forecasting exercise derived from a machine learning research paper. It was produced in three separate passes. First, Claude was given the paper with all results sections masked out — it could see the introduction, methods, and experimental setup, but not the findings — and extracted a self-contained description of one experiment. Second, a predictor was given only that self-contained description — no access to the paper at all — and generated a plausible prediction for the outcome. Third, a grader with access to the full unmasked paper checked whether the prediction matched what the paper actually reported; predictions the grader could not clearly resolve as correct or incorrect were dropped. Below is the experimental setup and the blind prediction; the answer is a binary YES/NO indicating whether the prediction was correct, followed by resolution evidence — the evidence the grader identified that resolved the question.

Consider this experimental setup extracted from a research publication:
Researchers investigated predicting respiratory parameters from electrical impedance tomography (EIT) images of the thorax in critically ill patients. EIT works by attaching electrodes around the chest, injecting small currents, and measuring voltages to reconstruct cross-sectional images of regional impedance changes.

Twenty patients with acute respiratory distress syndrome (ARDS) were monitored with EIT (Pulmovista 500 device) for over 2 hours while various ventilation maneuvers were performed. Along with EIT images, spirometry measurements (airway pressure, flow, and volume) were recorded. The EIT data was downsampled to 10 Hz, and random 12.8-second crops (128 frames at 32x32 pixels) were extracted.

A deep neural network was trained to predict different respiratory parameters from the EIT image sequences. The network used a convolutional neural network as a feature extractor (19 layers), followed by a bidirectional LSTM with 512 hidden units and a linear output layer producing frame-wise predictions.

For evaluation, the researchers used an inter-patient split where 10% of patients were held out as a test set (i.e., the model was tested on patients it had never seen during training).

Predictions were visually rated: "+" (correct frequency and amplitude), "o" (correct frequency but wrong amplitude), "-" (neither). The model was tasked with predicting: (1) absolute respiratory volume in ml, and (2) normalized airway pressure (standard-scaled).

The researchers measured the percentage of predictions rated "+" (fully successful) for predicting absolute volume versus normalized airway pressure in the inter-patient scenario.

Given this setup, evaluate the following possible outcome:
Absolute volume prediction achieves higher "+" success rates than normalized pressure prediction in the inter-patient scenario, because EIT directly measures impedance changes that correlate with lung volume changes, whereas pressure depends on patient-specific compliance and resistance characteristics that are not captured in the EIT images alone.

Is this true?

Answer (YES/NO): NO